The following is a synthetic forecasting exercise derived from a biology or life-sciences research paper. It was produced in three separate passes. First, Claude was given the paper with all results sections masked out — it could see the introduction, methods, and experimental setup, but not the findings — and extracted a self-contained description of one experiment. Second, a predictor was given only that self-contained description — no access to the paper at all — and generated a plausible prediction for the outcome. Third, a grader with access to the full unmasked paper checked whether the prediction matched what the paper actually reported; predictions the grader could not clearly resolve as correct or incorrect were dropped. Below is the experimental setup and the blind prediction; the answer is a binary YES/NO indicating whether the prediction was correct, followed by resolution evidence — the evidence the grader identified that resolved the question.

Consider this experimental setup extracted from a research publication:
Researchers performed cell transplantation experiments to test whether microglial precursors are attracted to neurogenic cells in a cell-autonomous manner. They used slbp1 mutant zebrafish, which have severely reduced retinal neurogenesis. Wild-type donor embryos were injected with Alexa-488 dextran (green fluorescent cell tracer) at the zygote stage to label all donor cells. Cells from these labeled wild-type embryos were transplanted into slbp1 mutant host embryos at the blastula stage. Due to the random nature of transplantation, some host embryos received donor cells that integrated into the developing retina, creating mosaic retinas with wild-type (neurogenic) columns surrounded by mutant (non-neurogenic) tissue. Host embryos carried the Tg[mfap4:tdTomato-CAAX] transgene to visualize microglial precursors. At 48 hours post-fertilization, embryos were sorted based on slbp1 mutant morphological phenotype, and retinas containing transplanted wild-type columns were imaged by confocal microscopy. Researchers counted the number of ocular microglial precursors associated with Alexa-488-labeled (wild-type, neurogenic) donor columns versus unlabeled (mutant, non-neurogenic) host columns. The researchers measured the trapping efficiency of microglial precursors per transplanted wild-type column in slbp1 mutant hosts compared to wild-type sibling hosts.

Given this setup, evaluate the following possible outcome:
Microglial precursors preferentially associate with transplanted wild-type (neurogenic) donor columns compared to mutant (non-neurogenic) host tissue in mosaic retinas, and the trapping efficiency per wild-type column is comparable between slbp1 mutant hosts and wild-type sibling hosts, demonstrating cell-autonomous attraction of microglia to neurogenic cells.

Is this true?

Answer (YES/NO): NO